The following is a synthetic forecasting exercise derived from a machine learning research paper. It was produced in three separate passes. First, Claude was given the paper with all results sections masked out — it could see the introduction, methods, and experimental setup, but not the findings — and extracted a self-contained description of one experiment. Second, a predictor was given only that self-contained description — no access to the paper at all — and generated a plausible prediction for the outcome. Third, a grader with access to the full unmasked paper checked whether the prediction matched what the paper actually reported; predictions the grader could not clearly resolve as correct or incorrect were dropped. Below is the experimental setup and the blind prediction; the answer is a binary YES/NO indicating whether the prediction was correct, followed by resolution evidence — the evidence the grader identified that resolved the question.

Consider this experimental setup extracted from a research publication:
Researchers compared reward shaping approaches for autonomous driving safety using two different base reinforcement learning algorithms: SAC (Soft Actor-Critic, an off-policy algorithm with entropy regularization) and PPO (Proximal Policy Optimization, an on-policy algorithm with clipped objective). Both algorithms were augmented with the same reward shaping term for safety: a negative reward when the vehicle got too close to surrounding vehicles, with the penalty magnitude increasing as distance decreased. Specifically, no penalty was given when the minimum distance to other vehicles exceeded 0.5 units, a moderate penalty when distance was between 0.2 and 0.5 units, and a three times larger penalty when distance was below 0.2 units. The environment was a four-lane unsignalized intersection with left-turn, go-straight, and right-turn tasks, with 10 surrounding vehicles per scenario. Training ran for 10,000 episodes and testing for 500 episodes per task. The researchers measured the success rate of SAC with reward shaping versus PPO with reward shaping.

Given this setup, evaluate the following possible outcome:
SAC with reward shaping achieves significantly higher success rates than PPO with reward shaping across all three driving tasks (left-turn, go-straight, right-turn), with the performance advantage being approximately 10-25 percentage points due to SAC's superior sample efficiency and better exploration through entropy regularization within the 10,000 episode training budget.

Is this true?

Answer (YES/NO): NO